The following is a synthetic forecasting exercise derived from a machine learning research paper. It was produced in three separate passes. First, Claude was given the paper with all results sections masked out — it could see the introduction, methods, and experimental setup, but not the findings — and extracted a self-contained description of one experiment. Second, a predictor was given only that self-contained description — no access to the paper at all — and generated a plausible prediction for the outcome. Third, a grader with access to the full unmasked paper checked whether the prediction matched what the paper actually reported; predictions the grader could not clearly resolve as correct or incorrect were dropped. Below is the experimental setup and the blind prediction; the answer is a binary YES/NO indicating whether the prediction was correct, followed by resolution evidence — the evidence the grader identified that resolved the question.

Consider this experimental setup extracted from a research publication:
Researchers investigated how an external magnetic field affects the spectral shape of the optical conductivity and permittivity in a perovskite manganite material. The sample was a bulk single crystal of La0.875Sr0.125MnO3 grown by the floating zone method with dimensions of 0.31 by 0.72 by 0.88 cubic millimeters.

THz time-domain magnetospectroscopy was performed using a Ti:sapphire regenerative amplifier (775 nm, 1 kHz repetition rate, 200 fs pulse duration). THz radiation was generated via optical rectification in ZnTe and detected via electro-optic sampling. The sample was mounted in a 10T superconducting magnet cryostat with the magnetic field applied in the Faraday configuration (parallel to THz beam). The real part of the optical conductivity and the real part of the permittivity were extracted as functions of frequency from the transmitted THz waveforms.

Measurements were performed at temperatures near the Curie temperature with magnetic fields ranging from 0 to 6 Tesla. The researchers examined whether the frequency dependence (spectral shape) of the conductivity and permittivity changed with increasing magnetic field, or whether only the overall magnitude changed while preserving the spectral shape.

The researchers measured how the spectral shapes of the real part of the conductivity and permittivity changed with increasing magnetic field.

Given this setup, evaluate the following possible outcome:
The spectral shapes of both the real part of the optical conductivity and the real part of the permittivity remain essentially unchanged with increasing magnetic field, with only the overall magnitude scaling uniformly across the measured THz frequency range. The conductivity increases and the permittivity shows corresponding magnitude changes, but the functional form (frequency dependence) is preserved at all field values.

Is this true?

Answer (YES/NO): YES